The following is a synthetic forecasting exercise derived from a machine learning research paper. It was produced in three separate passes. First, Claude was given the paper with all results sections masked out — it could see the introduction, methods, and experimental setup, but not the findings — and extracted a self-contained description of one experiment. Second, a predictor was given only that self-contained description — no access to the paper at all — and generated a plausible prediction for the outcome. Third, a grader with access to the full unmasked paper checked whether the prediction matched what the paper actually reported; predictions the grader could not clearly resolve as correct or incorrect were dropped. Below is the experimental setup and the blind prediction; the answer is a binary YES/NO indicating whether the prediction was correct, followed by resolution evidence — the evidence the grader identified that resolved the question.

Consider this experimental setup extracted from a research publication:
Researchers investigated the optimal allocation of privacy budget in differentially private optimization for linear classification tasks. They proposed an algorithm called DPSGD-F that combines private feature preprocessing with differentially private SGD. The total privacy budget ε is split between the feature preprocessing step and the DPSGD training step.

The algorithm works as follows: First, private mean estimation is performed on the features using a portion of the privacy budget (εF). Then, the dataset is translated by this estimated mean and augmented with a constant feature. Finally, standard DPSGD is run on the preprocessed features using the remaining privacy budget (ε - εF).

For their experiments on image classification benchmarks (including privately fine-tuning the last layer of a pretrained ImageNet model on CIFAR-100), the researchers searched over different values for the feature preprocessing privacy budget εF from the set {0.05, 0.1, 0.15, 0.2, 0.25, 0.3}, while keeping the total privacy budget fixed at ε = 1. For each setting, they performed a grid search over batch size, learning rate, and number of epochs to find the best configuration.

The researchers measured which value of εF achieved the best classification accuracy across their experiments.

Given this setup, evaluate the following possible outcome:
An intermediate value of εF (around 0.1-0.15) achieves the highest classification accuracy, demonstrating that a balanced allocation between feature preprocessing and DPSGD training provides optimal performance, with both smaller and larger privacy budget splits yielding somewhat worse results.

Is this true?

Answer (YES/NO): NO